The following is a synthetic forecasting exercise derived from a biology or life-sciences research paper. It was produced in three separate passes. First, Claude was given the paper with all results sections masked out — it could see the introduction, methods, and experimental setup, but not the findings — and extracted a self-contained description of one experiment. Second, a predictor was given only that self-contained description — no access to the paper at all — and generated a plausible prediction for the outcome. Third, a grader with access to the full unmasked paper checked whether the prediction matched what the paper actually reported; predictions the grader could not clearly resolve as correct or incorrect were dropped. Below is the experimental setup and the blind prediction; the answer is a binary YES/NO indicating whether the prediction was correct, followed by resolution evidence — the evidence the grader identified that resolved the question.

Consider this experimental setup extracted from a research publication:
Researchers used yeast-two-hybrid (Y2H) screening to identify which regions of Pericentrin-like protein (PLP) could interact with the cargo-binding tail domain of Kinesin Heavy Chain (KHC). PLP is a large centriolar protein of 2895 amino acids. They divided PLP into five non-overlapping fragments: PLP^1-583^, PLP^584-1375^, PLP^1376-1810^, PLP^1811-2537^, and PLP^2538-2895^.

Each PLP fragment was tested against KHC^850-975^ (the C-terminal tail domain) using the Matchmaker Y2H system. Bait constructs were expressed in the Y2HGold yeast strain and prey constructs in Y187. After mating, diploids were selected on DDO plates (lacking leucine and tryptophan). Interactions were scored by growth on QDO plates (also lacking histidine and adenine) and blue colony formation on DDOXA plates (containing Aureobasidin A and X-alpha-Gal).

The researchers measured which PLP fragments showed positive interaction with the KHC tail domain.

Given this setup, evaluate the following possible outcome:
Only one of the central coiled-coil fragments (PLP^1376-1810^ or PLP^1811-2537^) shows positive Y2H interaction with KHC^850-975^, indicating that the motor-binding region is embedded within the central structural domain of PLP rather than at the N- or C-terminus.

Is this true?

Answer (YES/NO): NO